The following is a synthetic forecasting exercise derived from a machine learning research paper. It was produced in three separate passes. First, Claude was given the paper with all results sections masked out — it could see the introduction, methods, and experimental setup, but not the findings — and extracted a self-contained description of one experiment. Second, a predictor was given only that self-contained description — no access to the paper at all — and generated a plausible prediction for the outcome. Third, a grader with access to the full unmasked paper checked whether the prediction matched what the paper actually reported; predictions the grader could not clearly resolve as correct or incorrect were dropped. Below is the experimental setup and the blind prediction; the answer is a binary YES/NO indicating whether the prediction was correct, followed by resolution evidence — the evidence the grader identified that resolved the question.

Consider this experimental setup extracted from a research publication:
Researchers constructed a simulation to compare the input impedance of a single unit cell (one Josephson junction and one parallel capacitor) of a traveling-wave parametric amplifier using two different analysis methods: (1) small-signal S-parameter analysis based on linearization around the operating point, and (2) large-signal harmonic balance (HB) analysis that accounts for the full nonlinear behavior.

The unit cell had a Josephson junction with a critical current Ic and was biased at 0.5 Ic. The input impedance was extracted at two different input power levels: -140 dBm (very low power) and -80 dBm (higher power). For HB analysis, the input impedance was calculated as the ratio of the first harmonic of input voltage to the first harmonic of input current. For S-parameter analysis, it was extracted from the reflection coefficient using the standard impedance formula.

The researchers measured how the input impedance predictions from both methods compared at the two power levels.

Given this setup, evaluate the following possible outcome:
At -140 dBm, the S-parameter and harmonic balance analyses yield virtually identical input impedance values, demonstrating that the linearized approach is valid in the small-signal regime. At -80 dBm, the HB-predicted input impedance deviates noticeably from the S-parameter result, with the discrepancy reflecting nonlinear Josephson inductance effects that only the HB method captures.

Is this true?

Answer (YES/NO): YES